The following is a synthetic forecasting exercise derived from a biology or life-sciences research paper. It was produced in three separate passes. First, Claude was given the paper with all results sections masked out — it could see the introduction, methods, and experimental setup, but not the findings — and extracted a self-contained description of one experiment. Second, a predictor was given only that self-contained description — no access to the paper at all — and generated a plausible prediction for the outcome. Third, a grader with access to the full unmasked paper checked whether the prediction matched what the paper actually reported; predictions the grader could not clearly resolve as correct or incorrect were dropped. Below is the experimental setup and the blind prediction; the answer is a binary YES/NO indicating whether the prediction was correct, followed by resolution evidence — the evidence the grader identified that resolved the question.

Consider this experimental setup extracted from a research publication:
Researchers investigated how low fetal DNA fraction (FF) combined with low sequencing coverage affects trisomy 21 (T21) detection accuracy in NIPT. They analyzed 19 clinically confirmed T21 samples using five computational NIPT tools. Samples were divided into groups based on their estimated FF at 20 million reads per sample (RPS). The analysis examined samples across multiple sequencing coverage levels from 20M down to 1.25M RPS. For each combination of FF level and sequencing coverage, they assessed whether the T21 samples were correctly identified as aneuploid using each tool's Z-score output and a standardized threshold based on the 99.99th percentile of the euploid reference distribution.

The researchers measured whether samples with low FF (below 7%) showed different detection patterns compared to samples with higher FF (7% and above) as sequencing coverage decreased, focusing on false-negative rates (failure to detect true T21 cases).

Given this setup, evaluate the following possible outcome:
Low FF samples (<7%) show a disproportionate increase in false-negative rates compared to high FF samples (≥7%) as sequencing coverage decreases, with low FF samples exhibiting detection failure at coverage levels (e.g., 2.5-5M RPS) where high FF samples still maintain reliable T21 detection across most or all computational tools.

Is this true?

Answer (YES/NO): YES